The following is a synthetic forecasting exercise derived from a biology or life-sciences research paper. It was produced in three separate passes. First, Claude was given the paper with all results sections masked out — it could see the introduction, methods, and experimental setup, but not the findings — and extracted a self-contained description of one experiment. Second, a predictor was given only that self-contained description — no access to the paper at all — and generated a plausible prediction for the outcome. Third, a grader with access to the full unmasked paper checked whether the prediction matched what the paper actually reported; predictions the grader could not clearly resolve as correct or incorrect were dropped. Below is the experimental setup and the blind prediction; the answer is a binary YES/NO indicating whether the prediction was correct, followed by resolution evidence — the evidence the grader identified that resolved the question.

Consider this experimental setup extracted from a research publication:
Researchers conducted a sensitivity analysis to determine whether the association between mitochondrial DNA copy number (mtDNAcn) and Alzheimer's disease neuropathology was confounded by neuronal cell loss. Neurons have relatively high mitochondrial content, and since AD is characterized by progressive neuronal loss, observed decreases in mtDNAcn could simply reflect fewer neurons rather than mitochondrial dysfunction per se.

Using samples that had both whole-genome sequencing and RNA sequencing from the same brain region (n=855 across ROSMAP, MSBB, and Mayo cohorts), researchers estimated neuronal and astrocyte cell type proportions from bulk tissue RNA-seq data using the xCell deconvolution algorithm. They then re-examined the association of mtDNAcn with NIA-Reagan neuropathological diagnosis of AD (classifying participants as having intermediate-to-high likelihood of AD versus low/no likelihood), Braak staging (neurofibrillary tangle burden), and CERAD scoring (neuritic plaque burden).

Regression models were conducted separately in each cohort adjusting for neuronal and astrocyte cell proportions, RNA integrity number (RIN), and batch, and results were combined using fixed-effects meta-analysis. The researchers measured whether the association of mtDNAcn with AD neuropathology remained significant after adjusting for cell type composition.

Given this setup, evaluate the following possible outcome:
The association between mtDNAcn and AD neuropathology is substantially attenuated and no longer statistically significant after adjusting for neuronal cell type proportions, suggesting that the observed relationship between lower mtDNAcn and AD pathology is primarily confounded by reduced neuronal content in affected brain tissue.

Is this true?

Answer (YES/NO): NO